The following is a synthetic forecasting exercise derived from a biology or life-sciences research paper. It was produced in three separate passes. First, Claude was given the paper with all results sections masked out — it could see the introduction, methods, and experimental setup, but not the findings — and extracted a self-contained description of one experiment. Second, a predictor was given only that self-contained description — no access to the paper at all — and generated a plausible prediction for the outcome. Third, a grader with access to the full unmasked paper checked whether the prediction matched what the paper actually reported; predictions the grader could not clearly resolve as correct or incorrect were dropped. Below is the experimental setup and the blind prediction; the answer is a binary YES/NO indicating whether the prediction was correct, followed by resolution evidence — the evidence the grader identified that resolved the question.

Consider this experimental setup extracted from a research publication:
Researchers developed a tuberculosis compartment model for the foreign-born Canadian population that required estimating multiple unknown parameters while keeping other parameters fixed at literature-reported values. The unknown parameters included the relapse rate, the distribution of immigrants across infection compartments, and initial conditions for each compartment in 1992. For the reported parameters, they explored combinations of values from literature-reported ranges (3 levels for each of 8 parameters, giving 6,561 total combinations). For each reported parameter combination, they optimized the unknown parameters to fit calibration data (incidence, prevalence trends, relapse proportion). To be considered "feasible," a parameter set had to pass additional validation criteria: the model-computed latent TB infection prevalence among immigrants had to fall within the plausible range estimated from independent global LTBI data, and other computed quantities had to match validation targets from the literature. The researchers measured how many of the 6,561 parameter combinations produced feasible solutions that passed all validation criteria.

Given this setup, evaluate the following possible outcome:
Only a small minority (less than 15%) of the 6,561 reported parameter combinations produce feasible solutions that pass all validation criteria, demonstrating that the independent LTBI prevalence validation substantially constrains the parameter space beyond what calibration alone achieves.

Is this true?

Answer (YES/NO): YES